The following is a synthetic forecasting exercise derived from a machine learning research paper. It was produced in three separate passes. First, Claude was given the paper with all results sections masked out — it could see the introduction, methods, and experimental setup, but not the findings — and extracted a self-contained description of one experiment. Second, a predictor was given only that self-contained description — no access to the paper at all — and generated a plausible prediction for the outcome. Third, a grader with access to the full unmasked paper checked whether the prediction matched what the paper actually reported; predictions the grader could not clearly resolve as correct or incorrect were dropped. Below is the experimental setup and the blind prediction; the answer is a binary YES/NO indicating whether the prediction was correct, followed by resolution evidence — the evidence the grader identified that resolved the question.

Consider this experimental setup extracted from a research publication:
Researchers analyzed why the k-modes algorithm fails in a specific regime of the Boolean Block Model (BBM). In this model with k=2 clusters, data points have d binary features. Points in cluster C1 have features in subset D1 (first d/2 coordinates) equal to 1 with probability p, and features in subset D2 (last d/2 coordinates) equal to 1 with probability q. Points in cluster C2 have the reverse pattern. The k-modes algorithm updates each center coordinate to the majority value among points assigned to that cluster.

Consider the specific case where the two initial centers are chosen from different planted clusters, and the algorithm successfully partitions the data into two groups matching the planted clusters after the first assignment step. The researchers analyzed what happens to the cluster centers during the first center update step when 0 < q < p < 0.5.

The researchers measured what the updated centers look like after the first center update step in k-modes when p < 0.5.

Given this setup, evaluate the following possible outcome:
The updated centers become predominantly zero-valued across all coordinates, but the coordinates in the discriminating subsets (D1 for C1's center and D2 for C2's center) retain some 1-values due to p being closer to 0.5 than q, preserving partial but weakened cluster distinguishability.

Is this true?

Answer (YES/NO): NO